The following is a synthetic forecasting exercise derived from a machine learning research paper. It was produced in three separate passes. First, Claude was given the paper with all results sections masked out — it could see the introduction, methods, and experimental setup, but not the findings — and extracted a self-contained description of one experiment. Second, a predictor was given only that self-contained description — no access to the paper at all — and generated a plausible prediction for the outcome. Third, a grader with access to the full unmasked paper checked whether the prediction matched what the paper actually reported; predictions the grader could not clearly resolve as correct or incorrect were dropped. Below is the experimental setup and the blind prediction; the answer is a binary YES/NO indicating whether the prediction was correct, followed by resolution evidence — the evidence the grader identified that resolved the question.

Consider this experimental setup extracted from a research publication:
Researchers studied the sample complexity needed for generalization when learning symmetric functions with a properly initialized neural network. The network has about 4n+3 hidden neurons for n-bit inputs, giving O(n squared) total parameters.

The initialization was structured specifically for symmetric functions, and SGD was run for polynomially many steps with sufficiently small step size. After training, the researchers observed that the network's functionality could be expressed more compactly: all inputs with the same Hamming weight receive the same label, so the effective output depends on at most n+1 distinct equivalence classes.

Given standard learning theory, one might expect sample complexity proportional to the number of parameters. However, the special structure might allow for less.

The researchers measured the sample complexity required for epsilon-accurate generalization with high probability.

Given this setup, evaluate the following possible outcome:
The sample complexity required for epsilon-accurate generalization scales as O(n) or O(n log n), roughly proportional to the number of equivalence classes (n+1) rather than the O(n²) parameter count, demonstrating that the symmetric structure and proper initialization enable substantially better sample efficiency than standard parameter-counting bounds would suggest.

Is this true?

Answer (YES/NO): YES